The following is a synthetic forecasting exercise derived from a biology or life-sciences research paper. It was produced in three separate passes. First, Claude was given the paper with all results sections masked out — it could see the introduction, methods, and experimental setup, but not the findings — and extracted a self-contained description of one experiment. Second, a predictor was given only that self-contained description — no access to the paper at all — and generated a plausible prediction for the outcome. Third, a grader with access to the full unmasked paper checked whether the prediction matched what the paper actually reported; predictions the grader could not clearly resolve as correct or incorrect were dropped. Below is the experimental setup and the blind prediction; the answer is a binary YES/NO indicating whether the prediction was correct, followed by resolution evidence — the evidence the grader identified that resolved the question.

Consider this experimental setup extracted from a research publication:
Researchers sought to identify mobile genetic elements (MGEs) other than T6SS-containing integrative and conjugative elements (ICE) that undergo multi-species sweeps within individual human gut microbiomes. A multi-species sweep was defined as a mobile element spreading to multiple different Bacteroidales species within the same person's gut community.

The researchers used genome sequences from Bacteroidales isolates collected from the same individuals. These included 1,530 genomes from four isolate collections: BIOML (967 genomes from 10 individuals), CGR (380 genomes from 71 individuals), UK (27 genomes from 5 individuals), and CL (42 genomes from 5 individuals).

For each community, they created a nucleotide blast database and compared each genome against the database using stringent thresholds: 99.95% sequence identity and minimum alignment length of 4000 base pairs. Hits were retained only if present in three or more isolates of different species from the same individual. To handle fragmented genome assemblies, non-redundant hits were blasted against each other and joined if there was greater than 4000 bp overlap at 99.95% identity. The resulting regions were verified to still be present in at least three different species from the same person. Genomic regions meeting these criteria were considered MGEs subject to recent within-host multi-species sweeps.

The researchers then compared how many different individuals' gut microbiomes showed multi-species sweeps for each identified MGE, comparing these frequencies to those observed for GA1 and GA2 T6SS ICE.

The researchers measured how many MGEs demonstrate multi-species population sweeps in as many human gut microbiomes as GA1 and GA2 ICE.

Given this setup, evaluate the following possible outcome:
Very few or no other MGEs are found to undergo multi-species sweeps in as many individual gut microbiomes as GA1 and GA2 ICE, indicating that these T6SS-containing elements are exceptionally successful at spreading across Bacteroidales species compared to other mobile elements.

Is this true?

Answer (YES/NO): YES